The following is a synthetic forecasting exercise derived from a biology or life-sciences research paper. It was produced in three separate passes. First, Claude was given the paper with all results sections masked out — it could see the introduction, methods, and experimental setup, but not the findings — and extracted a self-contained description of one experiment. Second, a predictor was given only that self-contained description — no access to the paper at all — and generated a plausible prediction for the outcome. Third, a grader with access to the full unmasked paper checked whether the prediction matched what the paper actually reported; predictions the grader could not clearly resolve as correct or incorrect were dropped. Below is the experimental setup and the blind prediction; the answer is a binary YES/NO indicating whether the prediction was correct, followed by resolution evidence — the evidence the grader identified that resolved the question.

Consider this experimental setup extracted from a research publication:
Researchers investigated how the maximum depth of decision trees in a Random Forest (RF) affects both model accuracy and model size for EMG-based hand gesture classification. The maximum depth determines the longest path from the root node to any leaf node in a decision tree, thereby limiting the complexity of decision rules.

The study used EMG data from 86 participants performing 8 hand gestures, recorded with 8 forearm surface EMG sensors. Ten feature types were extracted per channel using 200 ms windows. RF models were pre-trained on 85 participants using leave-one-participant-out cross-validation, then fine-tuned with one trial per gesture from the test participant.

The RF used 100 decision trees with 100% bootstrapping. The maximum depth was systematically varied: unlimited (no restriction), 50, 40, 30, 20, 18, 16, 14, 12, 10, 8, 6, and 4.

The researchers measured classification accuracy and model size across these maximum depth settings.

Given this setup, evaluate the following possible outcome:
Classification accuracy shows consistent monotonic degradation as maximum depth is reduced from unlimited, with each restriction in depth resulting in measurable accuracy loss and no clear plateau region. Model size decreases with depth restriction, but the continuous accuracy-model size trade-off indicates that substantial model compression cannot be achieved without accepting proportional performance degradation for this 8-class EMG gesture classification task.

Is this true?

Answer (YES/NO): NO